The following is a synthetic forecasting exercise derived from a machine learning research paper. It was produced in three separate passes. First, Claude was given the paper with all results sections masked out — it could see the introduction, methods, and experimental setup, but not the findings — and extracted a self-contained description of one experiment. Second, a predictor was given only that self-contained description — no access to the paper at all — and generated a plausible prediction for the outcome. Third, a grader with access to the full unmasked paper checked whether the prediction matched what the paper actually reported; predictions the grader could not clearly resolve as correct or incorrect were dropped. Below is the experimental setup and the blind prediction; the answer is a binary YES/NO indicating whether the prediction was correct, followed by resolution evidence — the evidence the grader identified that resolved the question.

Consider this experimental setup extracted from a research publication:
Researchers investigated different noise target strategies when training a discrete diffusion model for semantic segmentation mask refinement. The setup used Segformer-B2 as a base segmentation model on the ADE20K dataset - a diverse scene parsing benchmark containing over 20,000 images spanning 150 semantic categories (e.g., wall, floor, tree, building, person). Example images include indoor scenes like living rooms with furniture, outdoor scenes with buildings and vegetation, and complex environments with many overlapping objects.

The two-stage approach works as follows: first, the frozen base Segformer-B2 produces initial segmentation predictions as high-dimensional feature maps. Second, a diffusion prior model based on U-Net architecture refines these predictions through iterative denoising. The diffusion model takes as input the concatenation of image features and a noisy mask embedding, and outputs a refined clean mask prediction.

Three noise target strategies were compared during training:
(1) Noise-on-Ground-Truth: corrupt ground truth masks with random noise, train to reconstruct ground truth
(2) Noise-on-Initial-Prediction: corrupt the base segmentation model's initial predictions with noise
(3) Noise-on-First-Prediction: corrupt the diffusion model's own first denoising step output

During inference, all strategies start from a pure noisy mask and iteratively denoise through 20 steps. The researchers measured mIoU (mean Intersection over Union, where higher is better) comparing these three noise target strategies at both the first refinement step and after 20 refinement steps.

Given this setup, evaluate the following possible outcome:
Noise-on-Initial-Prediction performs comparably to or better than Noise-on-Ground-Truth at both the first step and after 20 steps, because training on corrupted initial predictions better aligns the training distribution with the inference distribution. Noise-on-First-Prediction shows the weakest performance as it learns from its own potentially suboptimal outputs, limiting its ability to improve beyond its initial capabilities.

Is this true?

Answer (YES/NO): NO